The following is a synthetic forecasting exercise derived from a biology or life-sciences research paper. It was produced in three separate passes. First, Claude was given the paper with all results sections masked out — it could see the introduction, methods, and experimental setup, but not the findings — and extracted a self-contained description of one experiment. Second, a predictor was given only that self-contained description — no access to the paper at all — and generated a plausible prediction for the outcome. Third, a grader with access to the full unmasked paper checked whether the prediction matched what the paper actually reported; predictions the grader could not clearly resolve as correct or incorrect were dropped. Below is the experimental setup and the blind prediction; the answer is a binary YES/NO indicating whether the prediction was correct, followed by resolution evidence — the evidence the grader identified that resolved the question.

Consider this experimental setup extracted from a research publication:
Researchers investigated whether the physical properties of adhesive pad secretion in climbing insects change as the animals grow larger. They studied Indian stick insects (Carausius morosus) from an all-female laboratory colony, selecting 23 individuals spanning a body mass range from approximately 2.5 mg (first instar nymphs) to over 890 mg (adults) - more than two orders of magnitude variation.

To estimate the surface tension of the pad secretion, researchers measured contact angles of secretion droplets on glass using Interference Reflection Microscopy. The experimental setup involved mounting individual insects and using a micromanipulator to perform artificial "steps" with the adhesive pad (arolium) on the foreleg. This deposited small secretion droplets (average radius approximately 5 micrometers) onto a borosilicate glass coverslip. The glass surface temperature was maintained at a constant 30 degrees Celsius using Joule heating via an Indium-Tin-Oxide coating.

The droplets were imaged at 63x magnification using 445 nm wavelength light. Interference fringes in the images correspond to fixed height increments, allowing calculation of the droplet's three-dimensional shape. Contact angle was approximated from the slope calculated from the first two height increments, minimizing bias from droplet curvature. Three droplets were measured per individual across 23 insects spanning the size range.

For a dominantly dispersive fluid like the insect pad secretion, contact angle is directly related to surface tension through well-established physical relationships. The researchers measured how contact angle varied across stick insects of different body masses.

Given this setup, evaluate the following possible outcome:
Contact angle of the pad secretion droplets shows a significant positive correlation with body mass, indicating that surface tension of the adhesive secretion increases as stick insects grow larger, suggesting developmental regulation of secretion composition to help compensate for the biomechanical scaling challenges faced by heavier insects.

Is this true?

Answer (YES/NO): NO